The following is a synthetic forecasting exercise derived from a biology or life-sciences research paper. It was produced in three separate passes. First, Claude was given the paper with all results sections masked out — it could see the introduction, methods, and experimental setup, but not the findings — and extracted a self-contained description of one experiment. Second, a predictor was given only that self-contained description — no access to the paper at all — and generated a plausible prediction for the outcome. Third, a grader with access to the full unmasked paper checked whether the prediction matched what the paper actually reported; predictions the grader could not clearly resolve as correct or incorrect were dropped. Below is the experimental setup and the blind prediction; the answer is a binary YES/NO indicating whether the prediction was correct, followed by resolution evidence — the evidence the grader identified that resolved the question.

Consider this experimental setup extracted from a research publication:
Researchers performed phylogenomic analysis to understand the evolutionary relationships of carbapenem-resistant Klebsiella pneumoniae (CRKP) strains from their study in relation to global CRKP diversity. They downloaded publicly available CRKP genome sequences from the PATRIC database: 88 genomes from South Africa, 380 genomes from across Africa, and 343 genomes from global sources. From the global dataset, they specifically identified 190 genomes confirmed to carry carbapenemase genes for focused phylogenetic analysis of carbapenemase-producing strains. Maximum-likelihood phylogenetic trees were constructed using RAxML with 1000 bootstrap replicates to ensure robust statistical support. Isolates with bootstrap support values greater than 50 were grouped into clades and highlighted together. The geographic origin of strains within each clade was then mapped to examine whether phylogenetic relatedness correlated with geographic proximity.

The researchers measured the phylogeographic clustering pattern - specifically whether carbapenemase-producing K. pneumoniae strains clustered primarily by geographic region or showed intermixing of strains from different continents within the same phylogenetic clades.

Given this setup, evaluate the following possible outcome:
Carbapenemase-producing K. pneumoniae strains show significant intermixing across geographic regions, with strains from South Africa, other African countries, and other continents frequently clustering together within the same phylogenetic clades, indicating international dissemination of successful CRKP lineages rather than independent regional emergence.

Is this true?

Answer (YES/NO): YES